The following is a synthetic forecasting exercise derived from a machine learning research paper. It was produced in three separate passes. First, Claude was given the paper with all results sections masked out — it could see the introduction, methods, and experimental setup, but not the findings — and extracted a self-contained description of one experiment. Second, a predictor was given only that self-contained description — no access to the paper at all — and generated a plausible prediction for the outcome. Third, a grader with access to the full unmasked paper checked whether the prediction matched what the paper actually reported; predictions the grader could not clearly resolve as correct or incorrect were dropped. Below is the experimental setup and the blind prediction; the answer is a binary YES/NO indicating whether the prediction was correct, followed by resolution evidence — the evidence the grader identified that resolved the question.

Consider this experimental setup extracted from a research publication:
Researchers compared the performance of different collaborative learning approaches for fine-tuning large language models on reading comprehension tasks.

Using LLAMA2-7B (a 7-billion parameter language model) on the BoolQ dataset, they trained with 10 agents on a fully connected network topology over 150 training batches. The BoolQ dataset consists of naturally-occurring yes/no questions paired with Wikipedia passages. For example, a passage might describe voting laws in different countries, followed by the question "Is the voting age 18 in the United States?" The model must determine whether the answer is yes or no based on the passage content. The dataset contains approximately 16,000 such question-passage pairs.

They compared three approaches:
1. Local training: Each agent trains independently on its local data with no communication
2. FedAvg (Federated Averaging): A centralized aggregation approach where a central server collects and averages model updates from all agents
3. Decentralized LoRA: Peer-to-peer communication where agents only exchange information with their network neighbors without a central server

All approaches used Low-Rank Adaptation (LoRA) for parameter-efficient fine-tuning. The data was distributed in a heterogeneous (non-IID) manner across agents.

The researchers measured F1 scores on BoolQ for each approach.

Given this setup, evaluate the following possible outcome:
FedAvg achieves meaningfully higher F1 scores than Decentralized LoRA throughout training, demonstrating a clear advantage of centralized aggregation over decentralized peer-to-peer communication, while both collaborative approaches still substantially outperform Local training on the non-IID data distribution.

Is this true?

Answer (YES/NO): NO